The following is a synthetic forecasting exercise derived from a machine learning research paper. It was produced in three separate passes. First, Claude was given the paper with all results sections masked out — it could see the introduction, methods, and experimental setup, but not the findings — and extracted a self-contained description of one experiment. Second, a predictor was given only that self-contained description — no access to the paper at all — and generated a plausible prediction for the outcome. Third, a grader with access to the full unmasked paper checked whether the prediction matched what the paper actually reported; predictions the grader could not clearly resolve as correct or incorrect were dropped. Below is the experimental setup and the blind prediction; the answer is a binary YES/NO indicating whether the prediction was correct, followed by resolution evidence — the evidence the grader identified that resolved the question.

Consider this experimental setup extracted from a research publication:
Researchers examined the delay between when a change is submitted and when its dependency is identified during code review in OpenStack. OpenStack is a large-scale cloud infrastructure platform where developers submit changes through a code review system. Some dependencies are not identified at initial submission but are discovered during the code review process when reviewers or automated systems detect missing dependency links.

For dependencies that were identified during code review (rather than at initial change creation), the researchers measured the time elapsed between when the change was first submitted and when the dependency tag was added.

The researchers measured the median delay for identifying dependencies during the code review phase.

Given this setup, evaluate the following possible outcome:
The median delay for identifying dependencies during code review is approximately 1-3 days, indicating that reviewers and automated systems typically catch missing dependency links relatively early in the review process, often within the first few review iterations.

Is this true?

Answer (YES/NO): NO